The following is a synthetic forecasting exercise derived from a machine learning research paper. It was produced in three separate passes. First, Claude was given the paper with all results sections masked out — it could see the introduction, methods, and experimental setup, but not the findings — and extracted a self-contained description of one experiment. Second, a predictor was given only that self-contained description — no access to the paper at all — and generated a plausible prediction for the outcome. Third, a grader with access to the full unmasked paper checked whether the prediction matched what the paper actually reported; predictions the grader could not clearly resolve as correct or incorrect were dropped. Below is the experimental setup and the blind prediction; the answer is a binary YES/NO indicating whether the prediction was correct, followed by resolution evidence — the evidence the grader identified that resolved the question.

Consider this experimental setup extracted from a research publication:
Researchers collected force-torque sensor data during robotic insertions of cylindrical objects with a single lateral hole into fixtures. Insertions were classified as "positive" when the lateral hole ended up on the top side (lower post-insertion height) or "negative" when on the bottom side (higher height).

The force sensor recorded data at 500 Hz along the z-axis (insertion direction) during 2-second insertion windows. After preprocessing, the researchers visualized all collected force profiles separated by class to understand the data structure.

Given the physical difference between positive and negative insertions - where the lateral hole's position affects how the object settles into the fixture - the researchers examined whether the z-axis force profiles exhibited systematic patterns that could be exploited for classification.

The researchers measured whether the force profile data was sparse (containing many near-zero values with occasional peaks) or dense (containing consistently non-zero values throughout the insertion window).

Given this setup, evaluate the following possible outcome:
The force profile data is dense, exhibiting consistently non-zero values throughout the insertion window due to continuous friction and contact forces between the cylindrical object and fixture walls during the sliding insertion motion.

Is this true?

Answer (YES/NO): NO